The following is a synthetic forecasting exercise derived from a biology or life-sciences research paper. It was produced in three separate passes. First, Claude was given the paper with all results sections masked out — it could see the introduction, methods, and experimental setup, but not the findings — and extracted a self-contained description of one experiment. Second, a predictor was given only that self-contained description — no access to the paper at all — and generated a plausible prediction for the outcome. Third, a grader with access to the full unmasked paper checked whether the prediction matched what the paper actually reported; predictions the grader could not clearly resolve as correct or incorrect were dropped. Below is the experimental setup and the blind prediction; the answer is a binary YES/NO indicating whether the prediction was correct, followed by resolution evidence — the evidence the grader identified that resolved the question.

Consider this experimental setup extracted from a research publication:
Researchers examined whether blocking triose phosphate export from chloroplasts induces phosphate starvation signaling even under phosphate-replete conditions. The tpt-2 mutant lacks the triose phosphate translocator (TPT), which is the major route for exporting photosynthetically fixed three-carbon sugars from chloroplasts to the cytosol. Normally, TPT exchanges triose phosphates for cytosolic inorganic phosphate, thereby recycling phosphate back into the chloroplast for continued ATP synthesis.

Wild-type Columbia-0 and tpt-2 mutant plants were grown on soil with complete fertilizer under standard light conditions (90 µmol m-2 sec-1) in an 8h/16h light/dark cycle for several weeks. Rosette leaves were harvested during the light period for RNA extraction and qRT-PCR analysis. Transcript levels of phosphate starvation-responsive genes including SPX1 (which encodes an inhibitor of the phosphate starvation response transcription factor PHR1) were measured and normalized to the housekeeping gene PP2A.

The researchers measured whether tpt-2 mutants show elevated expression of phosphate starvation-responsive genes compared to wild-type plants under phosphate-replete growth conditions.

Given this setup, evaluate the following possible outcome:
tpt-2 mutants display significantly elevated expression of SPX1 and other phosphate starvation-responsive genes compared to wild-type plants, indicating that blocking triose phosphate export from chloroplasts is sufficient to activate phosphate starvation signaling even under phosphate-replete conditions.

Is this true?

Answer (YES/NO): NO